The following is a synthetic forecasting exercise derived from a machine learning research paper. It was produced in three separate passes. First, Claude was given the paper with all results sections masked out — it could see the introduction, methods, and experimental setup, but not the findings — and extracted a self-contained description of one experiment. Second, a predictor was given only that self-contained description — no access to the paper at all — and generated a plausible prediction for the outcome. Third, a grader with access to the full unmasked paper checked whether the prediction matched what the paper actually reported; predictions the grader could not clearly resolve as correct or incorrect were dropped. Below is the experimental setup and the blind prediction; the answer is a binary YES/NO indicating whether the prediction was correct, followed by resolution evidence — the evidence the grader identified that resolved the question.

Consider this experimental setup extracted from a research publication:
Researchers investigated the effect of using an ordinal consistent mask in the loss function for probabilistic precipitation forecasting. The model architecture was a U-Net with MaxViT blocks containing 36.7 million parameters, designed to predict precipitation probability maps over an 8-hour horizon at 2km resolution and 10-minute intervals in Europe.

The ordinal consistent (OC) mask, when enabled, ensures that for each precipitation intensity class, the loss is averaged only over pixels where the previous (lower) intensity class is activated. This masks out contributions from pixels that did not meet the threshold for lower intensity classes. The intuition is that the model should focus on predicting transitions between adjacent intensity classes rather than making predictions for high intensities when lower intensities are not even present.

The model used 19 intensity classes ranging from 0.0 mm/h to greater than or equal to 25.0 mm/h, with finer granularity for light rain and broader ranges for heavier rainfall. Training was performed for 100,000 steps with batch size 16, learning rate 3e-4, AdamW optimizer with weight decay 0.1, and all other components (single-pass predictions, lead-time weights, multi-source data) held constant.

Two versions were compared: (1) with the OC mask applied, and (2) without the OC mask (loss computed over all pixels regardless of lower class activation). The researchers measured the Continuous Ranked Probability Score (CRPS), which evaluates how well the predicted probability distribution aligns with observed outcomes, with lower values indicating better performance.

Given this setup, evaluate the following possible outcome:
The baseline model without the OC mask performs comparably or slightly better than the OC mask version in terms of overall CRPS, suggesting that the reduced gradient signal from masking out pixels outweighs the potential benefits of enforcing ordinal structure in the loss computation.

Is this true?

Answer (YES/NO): NO